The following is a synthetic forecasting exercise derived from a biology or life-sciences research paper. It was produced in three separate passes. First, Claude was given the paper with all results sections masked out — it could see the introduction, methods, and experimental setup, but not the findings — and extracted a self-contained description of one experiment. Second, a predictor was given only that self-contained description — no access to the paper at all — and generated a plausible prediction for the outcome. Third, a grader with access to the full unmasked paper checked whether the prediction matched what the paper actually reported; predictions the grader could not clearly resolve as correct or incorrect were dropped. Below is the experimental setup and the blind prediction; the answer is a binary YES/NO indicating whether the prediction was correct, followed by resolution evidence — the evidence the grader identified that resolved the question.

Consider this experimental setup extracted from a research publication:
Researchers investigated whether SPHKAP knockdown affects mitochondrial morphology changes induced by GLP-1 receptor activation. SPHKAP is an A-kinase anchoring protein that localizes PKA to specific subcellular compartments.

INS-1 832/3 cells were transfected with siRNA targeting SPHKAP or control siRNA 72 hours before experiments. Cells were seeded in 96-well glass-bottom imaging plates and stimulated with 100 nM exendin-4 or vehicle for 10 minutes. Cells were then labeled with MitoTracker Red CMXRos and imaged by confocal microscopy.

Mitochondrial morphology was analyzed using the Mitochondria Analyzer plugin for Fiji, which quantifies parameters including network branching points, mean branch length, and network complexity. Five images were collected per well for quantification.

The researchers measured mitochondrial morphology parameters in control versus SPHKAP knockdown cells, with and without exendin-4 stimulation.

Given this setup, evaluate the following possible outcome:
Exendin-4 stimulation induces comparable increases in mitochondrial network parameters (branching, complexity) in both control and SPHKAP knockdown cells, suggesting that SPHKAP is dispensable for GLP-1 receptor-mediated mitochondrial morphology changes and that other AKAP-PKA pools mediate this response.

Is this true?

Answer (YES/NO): NO